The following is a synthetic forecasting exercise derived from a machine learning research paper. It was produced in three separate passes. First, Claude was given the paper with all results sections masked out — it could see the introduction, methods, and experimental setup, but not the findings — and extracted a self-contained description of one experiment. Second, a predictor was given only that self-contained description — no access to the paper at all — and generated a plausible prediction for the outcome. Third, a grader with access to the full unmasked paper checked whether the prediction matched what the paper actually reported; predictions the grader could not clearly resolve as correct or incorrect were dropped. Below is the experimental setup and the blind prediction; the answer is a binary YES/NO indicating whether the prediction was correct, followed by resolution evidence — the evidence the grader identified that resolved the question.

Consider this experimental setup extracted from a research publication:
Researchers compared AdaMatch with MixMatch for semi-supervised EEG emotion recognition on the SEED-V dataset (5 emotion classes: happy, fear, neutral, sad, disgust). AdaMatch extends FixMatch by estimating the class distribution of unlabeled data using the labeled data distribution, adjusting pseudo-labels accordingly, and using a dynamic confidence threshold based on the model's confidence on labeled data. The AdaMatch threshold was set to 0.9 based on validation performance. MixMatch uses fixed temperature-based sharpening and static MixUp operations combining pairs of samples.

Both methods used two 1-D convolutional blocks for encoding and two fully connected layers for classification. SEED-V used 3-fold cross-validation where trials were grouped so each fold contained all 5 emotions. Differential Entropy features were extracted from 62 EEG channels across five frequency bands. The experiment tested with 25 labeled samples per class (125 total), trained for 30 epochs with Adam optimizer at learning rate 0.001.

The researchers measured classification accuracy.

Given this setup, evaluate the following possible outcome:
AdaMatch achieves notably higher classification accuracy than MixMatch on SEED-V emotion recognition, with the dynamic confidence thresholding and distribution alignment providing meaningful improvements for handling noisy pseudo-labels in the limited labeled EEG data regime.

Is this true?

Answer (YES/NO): NO